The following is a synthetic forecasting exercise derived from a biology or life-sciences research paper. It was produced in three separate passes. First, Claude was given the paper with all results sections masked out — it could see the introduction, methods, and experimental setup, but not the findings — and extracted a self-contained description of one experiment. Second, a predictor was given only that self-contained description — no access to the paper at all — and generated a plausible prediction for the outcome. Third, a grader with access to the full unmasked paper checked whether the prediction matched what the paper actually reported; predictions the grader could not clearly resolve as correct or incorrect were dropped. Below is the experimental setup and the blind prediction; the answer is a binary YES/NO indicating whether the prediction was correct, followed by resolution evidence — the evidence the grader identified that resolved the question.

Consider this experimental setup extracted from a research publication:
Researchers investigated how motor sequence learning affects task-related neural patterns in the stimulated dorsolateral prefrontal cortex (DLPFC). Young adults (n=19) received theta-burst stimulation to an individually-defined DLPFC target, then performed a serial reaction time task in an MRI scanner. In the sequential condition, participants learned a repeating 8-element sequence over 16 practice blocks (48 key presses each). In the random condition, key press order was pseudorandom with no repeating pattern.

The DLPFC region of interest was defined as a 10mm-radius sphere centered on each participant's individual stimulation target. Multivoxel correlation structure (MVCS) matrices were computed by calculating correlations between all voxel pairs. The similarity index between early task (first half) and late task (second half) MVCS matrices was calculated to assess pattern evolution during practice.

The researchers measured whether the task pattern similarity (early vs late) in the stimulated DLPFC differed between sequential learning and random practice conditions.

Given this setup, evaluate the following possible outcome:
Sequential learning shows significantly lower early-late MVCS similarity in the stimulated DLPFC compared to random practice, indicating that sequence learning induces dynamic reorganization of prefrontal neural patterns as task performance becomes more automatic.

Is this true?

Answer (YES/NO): YES